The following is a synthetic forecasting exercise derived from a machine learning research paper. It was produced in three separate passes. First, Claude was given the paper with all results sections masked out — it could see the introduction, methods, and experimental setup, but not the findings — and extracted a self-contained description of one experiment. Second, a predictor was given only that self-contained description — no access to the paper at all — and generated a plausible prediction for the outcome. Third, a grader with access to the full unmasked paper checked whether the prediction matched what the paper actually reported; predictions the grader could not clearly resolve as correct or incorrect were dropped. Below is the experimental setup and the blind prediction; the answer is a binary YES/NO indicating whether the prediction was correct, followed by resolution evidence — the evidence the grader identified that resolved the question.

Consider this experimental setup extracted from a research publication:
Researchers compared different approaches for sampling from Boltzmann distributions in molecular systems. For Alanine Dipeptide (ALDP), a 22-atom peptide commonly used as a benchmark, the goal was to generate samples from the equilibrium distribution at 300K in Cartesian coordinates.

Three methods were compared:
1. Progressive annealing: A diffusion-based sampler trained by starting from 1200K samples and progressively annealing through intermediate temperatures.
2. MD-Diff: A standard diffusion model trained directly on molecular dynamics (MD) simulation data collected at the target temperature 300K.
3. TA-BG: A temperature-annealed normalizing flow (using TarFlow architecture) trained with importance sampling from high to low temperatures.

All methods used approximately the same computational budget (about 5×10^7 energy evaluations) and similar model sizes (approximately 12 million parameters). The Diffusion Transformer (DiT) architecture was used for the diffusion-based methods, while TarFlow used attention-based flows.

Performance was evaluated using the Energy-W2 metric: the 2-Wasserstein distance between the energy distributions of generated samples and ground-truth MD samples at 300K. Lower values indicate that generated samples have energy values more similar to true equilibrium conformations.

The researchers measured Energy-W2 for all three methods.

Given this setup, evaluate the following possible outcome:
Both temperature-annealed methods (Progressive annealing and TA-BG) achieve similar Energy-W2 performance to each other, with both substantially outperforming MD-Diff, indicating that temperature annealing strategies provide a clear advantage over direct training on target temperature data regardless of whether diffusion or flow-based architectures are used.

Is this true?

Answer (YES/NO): NO